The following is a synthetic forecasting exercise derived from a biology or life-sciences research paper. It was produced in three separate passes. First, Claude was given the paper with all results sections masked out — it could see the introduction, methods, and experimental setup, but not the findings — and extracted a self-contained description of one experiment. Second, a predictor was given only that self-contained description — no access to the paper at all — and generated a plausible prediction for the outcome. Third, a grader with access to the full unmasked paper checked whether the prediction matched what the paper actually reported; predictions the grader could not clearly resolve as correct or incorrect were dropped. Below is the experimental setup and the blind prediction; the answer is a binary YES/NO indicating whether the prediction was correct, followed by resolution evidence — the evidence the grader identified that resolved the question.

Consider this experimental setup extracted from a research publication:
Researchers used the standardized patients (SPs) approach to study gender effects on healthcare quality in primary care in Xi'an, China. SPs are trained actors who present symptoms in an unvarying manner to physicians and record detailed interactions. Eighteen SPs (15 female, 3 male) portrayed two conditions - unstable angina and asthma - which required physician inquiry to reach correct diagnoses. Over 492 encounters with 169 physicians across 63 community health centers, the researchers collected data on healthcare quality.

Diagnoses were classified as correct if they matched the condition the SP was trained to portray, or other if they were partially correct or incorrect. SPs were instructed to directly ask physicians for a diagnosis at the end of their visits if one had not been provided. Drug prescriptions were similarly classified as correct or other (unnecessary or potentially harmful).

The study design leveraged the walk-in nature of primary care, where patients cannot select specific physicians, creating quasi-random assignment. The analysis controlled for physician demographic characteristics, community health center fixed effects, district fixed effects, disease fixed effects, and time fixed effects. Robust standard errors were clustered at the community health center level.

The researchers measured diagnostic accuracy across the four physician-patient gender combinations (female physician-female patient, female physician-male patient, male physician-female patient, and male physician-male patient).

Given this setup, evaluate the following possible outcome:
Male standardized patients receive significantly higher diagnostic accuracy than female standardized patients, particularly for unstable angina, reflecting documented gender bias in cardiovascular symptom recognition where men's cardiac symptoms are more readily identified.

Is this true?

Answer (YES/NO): NO